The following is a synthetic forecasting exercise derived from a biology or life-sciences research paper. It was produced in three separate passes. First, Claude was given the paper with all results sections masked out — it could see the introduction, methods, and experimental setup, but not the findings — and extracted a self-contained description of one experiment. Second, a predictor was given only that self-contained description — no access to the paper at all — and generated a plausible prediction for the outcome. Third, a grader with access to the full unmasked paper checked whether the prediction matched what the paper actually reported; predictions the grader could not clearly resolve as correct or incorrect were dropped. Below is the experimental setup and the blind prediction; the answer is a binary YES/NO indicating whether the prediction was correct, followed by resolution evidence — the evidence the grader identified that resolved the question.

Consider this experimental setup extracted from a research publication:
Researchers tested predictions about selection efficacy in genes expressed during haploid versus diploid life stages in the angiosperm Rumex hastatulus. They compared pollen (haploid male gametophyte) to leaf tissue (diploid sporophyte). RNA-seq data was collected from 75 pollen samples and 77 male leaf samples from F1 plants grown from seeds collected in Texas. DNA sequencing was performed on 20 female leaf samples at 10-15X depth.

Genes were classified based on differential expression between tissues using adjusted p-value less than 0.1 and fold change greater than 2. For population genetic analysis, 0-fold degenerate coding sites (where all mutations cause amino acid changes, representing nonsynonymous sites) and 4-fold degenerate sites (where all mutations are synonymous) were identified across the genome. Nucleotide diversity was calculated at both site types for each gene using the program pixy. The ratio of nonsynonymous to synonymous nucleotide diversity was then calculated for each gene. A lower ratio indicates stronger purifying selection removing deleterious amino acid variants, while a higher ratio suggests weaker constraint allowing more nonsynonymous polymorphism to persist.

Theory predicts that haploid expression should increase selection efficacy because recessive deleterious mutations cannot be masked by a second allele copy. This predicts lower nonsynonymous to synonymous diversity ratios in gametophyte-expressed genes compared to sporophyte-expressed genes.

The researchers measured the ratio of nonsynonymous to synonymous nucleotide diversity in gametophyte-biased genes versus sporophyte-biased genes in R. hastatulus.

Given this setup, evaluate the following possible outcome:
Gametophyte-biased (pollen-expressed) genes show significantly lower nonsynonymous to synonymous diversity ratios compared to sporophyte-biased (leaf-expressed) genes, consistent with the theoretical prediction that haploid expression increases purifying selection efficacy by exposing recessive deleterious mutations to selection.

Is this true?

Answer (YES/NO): NO